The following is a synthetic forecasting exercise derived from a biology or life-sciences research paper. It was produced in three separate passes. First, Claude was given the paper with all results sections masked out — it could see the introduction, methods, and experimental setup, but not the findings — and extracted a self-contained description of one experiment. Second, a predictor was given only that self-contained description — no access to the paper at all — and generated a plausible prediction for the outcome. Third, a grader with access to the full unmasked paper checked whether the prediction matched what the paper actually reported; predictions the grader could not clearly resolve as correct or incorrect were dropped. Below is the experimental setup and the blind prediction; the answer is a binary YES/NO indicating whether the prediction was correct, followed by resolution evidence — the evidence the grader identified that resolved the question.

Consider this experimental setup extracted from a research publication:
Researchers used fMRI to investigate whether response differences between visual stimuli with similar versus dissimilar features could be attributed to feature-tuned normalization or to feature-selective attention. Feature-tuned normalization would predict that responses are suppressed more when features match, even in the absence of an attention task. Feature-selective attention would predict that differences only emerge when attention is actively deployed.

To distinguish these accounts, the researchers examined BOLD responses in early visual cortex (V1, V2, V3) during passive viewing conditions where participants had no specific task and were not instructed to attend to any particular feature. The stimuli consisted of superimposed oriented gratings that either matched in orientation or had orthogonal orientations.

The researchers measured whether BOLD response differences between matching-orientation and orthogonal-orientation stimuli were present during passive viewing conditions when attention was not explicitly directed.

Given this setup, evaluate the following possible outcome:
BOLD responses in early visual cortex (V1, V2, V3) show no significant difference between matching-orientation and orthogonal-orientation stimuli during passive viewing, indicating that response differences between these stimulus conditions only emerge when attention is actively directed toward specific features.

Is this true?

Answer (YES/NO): NO